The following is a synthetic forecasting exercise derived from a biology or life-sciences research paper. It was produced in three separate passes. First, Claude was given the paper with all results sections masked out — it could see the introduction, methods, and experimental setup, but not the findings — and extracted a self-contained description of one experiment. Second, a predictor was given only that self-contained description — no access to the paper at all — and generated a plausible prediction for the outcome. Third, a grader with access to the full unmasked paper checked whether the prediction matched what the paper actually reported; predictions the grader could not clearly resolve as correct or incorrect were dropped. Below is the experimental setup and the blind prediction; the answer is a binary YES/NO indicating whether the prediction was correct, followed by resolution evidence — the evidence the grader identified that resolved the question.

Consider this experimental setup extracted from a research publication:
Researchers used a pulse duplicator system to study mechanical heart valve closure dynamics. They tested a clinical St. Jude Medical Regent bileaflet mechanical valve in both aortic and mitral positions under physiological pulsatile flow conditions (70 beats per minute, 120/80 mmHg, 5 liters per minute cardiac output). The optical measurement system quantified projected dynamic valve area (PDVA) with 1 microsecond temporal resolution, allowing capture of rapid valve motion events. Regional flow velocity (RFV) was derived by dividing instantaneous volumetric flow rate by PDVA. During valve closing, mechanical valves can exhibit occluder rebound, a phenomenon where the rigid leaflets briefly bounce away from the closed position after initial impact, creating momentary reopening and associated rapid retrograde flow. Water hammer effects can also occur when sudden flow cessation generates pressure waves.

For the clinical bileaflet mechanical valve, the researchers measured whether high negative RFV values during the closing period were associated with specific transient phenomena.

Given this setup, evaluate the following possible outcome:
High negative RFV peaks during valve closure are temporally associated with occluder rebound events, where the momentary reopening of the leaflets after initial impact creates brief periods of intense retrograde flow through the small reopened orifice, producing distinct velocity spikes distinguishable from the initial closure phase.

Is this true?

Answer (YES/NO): YES